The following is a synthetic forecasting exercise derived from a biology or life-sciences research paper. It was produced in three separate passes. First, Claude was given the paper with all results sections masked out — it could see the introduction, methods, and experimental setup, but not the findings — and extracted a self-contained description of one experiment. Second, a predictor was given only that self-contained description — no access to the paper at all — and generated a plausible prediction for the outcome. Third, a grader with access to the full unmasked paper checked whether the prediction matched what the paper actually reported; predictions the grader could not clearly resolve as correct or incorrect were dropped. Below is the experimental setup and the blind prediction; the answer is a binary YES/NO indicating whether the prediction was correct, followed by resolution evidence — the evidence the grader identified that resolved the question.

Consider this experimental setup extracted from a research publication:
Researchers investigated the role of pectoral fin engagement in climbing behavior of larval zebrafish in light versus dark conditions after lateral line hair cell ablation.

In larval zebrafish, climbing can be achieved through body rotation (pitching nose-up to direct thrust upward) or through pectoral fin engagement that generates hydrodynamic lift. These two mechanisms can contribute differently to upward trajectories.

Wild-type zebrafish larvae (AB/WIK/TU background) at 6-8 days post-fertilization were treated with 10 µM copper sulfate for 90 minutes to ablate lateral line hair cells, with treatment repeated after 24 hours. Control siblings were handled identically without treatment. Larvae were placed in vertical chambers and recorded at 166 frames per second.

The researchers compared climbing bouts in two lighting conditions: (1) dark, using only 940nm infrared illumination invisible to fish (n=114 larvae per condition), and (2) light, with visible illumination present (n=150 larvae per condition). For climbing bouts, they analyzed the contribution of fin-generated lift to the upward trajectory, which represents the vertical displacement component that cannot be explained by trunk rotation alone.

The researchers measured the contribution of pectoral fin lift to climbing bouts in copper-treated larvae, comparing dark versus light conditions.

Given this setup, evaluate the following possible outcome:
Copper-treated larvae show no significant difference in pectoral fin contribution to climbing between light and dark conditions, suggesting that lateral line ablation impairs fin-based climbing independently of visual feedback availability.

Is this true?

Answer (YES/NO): NO